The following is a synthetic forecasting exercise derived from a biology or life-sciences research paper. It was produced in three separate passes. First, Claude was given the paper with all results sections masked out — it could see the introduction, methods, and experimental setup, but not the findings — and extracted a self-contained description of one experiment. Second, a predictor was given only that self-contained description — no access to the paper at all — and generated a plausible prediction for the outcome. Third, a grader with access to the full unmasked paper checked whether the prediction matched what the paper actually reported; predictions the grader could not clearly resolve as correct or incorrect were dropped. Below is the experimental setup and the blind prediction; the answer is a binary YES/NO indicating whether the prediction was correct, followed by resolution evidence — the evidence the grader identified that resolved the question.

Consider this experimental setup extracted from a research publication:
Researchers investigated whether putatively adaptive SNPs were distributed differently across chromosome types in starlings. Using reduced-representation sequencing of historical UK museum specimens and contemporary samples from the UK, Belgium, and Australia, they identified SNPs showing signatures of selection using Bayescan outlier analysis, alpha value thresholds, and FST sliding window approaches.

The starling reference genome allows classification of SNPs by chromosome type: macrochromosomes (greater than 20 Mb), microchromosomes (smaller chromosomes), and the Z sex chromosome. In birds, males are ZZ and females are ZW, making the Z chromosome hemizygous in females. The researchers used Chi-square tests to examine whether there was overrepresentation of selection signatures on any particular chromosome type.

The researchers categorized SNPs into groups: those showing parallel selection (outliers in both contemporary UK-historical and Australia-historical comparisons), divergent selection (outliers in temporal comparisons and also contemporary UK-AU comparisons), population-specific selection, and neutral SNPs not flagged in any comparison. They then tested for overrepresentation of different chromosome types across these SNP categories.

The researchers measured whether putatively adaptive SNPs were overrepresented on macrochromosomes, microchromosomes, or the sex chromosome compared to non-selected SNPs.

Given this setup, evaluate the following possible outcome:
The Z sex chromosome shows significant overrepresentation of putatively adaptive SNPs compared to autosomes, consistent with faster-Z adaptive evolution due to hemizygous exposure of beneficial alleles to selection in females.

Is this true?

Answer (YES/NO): YES